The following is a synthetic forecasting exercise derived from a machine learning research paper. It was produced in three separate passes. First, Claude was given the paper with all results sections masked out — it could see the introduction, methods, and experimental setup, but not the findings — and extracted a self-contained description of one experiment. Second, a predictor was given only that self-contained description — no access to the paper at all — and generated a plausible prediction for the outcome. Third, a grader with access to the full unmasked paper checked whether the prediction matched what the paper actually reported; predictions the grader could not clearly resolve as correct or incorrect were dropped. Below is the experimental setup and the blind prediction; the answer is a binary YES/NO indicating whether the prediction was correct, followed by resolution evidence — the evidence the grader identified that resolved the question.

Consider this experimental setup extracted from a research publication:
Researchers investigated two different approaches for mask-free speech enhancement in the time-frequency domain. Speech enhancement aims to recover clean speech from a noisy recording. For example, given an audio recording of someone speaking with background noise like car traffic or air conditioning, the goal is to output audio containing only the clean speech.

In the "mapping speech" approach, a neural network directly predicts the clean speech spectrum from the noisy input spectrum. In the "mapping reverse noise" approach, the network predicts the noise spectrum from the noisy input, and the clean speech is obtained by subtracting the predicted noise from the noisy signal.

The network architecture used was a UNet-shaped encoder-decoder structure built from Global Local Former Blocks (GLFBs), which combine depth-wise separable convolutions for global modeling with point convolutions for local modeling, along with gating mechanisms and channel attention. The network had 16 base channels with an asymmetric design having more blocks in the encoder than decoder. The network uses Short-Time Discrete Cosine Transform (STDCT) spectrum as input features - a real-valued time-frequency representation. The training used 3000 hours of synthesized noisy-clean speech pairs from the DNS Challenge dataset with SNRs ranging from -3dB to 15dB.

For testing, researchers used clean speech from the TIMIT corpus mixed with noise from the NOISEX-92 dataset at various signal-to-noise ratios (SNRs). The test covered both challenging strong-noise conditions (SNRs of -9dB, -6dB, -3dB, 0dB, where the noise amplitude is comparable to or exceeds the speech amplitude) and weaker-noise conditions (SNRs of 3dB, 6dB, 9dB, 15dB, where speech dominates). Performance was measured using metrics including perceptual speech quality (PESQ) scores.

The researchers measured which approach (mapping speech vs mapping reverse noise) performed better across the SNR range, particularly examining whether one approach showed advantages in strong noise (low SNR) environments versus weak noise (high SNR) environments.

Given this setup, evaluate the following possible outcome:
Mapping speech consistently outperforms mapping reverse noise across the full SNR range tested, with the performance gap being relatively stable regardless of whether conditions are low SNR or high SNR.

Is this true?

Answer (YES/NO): NO